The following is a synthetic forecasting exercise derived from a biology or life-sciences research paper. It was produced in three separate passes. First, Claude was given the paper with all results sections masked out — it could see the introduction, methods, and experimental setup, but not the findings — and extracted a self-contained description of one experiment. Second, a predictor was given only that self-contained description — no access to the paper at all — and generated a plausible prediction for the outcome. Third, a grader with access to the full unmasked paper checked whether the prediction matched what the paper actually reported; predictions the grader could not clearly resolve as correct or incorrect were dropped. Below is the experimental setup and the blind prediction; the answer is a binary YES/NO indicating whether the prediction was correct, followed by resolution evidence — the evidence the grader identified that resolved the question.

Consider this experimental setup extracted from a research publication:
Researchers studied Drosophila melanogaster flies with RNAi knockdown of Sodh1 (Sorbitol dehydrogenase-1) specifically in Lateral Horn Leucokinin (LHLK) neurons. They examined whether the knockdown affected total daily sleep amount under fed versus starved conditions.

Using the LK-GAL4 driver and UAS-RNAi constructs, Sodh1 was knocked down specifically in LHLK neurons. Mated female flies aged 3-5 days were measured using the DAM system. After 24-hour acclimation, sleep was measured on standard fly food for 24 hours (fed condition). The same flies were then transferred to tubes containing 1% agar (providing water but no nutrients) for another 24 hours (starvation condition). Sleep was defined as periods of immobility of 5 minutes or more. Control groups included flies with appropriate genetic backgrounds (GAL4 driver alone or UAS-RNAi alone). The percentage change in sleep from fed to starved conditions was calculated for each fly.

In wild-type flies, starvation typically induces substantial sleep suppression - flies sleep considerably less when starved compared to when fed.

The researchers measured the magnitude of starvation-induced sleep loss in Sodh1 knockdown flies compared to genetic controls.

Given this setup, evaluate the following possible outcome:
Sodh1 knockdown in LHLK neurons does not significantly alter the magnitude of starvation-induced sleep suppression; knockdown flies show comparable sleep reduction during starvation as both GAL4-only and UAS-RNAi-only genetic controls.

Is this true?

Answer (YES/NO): NO